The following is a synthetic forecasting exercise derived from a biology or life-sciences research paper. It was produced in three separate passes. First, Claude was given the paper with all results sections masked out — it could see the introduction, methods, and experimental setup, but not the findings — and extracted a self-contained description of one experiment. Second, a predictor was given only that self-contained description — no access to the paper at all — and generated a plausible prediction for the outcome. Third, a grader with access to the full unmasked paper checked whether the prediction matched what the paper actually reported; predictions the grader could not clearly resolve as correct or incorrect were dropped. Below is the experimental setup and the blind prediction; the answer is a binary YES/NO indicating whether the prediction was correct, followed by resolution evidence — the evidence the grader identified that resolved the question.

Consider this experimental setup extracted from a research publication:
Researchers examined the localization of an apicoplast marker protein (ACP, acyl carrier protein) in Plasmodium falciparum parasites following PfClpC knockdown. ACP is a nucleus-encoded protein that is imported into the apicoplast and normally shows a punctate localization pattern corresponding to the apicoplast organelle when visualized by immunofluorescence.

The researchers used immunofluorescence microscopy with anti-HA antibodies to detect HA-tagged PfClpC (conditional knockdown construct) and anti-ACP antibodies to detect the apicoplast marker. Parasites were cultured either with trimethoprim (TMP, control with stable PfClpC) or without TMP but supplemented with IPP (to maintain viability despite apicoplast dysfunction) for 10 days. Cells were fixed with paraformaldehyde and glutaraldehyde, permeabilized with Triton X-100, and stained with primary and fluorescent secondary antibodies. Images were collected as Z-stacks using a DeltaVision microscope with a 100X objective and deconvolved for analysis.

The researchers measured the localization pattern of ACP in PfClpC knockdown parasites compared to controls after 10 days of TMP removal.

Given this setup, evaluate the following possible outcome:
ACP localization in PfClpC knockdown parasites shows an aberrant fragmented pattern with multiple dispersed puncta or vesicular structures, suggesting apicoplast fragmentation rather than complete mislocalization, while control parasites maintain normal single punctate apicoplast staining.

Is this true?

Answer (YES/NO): YES